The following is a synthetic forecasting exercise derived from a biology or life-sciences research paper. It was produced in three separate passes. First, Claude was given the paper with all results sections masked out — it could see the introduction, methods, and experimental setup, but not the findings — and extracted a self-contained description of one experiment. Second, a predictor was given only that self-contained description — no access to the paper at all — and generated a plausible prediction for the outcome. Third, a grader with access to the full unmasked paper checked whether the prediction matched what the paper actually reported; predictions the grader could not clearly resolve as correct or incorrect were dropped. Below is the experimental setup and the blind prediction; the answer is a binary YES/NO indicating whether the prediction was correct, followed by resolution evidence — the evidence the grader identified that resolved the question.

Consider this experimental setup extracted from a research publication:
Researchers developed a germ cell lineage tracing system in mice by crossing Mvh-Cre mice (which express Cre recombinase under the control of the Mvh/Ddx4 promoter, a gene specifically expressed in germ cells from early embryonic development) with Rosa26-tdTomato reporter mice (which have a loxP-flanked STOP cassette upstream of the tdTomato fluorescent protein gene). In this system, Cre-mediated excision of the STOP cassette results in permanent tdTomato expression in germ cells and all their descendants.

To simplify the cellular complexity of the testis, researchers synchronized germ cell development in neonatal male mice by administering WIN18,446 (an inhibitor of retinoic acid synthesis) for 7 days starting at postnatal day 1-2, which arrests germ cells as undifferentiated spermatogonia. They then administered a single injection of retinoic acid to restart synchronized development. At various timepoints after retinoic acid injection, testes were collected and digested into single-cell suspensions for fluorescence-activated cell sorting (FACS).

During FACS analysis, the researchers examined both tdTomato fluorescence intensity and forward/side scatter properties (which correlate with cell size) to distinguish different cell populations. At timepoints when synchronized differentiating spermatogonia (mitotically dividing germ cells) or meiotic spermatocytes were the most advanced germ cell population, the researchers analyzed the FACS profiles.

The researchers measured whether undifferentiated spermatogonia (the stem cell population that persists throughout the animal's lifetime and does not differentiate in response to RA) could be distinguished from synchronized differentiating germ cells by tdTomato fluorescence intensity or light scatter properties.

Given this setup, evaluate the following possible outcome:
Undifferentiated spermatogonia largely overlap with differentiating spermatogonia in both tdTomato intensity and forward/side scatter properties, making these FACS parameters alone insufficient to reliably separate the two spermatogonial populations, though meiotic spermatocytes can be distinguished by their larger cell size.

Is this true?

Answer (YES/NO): YES